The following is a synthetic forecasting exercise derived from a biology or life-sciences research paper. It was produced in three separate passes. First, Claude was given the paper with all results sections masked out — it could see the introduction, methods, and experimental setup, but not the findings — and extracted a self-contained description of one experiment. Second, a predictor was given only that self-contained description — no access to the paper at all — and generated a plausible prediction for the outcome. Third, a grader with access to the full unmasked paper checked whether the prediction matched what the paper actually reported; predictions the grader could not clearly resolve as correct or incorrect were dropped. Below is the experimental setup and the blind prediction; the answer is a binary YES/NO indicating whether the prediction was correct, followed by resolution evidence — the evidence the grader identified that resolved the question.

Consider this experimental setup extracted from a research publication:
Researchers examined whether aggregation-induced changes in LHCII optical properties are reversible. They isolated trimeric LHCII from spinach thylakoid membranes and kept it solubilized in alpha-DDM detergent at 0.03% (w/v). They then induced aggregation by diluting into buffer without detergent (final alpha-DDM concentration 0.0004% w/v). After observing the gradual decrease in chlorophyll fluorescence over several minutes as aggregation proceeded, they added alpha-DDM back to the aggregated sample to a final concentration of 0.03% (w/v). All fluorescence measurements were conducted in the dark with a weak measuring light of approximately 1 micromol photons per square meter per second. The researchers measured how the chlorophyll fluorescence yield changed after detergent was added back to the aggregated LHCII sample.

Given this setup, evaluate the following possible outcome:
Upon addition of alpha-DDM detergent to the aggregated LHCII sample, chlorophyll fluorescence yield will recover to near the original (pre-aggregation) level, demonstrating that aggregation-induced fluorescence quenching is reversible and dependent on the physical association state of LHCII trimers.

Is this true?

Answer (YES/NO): YES